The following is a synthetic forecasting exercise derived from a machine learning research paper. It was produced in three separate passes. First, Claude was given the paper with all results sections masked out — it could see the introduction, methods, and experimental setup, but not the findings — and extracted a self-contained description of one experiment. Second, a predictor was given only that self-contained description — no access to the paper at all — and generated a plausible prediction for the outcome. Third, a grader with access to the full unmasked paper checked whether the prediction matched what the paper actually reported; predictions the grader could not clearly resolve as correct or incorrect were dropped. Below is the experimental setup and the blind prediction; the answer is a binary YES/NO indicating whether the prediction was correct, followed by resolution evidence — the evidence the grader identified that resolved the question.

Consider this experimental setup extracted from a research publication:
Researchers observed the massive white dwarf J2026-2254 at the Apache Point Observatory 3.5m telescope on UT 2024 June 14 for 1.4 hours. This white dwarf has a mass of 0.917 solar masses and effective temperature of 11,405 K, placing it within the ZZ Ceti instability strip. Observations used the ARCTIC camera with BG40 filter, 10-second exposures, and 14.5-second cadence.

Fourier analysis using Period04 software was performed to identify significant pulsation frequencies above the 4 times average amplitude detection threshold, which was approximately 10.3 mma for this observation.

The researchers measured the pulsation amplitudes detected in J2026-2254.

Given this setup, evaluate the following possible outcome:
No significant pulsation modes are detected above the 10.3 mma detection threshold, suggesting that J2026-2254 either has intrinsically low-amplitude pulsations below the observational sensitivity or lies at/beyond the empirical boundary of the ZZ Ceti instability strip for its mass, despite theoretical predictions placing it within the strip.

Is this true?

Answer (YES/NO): NO